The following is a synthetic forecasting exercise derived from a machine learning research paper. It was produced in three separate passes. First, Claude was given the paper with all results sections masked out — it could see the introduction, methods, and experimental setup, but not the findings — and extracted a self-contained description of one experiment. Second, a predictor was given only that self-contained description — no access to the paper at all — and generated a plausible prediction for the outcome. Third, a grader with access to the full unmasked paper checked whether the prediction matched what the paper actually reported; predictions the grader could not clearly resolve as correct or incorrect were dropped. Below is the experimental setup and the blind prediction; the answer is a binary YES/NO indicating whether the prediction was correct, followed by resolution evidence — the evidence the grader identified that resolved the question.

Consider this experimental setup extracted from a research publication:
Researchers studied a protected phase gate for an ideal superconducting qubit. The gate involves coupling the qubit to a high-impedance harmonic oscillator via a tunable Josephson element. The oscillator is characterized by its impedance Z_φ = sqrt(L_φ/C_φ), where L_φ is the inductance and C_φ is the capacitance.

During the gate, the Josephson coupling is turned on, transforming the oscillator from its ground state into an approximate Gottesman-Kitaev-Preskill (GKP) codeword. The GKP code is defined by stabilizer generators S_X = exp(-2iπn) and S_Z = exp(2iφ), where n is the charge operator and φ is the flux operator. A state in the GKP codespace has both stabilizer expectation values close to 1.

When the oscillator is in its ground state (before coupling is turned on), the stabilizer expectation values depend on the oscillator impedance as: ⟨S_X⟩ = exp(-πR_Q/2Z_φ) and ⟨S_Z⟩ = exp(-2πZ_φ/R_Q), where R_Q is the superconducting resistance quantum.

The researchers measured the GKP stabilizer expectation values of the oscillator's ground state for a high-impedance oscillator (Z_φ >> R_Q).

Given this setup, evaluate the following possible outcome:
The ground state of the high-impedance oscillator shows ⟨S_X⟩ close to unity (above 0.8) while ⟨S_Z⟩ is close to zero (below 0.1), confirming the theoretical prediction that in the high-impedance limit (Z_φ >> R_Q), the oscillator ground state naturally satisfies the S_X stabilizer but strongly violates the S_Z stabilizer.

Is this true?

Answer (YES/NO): YES